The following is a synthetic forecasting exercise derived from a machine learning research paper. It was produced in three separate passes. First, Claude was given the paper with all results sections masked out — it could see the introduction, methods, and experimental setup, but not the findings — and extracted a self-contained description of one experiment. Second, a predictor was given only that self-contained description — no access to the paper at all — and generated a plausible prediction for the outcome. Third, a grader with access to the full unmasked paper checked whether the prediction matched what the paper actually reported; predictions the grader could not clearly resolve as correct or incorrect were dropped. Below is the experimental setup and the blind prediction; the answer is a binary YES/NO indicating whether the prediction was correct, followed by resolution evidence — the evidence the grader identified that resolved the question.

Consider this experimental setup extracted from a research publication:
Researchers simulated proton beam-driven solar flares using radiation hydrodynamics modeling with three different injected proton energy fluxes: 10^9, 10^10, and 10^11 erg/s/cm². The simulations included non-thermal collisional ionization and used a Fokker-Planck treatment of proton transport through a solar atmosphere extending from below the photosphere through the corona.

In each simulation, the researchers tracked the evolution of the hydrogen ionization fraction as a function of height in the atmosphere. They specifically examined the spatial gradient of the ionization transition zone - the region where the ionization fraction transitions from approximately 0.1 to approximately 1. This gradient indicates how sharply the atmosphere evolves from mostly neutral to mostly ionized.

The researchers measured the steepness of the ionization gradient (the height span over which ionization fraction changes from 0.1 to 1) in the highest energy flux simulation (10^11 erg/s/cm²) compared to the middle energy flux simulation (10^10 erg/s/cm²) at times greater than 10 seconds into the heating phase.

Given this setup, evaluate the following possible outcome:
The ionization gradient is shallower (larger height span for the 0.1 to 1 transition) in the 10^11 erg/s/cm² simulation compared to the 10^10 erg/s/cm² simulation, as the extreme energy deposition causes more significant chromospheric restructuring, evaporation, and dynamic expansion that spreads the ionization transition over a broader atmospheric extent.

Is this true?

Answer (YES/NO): NO